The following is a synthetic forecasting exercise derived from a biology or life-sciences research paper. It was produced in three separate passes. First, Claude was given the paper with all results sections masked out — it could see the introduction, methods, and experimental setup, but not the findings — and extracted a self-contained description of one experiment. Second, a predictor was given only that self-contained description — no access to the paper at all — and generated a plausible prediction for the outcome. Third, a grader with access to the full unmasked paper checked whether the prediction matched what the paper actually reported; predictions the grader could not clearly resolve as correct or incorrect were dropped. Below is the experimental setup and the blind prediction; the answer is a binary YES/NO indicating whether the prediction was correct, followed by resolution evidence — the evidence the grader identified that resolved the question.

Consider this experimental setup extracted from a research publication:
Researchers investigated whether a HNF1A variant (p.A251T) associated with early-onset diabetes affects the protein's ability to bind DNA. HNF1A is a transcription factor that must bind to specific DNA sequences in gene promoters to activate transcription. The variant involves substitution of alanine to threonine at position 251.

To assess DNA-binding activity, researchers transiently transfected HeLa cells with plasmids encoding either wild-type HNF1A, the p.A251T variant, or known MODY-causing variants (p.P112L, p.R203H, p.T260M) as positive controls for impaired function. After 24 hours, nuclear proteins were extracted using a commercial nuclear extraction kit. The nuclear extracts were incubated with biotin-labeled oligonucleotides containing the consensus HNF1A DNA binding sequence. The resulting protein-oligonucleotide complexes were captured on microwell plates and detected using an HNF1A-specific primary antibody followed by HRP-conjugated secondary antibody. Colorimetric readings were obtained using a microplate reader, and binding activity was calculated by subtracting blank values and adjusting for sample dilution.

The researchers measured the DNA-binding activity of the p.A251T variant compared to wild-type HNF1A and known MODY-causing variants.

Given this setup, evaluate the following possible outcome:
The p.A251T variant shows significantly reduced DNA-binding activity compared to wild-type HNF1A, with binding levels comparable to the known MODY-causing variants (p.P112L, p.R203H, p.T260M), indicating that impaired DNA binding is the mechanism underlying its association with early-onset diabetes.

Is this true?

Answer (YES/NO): NO